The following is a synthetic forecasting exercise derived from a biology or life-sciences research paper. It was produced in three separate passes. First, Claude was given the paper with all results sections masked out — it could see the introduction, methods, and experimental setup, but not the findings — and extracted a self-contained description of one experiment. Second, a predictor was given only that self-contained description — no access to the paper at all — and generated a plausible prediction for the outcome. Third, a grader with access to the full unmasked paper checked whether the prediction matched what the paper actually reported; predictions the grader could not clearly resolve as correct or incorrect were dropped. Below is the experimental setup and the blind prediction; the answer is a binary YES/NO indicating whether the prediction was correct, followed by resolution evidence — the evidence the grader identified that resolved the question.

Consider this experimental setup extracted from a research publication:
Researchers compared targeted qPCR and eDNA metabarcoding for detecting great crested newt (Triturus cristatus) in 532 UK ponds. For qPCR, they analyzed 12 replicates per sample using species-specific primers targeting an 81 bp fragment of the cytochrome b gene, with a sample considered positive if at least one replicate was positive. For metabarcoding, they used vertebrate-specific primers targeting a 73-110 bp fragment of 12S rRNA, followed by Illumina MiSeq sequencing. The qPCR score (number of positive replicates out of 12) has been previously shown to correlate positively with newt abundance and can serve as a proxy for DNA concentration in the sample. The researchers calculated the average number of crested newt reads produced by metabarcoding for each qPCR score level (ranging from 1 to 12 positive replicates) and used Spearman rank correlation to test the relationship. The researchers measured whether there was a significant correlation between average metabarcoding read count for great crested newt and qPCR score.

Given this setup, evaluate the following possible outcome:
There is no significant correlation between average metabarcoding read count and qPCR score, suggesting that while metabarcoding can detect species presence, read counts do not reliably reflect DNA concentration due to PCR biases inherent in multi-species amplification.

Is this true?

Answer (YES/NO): NO